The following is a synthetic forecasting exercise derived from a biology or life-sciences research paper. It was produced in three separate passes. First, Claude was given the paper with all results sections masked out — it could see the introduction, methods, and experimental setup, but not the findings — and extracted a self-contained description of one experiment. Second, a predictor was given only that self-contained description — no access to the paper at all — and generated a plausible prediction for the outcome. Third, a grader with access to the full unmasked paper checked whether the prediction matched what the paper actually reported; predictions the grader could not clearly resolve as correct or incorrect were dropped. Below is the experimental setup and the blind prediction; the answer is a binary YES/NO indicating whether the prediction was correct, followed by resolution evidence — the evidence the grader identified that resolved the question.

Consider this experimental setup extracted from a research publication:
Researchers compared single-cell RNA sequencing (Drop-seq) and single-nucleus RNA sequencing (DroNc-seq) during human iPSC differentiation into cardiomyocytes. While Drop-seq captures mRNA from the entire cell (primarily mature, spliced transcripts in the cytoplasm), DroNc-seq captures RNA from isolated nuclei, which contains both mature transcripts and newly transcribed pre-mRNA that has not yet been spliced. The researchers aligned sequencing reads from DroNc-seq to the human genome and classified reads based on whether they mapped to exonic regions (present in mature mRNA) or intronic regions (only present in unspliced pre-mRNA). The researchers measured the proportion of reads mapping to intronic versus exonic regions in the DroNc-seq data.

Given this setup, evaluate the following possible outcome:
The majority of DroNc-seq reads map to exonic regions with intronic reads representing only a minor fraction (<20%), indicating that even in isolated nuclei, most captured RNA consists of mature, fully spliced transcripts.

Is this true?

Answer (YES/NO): NO